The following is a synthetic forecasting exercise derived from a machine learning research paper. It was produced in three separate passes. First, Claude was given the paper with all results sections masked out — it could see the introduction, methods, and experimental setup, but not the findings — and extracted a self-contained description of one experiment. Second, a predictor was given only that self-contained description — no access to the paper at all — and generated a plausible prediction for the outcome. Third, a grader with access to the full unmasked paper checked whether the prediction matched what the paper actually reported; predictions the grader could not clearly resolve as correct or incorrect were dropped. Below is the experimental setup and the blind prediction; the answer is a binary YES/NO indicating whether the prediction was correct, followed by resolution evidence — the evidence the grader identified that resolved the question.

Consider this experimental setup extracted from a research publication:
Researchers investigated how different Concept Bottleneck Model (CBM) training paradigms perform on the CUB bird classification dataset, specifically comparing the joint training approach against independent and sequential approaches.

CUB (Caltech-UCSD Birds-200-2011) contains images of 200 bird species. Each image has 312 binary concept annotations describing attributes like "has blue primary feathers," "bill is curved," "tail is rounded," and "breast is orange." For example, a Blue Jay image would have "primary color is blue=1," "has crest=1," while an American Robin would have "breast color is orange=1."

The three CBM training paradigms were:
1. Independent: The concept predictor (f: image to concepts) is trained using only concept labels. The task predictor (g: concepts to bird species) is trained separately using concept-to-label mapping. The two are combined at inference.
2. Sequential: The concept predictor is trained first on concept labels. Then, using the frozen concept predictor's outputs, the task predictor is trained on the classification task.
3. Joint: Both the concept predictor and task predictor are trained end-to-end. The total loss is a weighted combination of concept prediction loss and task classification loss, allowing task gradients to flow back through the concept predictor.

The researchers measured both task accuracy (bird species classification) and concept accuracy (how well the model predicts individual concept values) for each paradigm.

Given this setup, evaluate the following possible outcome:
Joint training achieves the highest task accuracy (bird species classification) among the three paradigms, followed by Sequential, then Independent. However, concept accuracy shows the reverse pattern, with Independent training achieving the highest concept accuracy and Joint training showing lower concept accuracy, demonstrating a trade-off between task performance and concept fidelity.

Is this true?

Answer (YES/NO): NO